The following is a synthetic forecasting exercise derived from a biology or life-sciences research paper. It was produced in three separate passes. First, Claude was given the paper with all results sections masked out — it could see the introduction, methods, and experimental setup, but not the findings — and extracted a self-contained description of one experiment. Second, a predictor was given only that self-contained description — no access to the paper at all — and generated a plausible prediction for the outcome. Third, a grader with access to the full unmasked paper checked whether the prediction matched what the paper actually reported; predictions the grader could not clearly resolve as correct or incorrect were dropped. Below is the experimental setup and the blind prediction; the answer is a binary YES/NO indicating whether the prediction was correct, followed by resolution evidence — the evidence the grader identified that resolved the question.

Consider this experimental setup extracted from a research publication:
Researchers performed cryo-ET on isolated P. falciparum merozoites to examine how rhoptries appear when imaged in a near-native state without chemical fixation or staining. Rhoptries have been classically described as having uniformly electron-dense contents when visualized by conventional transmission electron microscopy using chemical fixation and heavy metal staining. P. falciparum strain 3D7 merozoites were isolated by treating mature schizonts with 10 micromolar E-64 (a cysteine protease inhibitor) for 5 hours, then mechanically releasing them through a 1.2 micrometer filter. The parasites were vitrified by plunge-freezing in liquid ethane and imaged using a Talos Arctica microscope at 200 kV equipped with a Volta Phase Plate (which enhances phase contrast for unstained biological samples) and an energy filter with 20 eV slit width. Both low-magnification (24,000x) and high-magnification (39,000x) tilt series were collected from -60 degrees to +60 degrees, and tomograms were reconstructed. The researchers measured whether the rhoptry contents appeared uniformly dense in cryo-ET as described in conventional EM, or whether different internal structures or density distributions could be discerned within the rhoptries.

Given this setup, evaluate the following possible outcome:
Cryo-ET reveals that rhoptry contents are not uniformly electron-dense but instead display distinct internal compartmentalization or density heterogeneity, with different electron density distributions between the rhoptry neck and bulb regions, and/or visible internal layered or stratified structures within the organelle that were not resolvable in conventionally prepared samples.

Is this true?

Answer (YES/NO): NO